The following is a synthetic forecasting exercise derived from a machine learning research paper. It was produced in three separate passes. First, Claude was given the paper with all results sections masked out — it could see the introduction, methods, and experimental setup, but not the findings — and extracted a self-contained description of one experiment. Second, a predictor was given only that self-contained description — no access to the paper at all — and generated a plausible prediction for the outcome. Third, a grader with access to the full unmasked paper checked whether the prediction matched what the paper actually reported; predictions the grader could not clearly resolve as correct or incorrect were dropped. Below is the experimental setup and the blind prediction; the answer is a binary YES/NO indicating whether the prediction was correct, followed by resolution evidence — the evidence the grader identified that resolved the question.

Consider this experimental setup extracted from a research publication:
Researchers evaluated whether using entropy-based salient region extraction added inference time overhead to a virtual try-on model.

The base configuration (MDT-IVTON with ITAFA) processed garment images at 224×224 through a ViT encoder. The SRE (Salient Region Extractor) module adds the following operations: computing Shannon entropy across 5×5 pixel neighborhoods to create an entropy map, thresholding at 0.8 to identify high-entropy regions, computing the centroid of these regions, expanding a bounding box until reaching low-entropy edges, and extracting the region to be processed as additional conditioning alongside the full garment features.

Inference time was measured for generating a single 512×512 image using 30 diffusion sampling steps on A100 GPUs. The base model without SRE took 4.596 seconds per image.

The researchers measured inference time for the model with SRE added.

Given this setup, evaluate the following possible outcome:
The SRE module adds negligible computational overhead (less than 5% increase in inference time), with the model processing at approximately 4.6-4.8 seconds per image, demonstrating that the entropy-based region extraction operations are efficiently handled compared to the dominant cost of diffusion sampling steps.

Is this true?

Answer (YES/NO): NO